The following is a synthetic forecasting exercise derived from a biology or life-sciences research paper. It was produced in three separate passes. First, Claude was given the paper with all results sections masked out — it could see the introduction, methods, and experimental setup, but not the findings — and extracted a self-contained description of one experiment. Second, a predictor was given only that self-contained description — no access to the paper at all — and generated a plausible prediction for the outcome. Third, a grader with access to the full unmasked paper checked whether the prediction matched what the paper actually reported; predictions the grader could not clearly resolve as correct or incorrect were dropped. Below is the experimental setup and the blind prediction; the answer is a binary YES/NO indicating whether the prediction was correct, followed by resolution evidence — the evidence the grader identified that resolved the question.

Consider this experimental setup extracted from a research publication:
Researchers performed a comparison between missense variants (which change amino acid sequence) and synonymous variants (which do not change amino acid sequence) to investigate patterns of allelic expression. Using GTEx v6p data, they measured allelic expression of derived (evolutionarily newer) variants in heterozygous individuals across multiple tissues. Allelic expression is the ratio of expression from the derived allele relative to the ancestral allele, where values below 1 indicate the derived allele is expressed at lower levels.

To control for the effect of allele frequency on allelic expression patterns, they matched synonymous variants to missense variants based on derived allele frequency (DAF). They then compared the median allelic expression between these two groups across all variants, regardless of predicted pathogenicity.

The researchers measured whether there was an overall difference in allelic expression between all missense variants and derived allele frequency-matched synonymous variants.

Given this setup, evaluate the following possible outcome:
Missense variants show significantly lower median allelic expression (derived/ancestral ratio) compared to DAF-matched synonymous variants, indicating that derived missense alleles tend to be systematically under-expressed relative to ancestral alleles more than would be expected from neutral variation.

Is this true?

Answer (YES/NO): NO